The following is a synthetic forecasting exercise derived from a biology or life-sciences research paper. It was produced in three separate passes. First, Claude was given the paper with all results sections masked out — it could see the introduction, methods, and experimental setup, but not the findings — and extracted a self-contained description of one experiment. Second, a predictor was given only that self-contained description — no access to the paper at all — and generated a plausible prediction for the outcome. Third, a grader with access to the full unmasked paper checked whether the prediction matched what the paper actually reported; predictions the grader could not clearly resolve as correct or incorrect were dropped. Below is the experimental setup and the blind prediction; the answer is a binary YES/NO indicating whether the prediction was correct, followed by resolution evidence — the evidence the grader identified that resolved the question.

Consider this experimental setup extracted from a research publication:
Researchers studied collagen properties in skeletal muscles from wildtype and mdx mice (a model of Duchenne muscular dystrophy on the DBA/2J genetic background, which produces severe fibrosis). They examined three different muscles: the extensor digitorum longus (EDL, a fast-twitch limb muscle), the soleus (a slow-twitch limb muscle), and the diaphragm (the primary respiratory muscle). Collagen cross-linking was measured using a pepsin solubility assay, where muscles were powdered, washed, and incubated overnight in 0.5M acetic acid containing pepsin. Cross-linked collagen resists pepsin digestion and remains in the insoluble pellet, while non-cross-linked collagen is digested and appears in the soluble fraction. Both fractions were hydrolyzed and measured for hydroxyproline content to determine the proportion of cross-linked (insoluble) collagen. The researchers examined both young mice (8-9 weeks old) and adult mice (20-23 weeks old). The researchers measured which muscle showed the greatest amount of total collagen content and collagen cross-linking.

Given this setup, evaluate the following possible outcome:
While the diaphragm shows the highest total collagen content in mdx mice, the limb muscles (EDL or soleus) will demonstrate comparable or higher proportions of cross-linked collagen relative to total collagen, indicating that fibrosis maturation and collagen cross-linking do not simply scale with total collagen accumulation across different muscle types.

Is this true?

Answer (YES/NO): NO